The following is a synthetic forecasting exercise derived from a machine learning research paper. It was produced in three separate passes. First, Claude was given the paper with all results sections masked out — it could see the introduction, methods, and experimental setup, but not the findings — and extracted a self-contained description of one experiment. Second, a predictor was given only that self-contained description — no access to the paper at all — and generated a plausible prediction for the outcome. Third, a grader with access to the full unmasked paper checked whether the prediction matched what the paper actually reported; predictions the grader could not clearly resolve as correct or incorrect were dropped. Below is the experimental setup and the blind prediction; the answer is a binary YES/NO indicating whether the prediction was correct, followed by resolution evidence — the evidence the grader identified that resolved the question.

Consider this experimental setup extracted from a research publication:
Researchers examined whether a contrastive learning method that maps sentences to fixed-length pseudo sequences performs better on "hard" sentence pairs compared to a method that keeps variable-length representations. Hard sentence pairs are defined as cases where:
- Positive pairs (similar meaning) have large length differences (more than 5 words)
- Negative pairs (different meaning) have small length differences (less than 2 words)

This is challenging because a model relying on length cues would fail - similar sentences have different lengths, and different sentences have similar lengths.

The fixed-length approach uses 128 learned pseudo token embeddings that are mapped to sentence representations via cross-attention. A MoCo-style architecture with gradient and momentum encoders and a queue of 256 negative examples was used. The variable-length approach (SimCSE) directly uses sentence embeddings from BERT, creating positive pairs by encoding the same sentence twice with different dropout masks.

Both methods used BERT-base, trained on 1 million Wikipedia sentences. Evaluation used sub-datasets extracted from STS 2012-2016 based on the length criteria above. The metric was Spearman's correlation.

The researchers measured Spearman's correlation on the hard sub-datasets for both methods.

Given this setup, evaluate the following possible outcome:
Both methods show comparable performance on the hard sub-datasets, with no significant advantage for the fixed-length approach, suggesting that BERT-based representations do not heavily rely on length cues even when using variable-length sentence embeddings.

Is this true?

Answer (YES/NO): NO